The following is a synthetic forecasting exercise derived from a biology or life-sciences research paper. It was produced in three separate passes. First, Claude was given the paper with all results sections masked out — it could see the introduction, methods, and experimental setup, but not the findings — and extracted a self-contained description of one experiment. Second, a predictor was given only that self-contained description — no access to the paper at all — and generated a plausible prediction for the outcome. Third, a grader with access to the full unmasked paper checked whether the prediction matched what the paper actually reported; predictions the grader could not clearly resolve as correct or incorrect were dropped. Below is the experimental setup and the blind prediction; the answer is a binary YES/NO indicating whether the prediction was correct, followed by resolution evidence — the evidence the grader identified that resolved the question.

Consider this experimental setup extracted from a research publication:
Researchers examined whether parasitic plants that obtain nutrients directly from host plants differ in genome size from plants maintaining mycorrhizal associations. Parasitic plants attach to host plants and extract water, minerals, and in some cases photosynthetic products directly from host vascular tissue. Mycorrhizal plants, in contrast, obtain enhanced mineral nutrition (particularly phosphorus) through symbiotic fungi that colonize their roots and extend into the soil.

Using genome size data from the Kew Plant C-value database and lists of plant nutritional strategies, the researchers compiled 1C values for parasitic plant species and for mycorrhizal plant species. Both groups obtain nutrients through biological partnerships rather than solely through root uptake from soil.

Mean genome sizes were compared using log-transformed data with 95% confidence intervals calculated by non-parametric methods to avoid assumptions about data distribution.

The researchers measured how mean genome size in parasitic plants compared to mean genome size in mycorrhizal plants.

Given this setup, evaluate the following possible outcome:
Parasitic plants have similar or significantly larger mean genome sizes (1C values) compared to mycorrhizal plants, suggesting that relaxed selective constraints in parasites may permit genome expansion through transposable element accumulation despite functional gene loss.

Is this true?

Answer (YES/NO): YES